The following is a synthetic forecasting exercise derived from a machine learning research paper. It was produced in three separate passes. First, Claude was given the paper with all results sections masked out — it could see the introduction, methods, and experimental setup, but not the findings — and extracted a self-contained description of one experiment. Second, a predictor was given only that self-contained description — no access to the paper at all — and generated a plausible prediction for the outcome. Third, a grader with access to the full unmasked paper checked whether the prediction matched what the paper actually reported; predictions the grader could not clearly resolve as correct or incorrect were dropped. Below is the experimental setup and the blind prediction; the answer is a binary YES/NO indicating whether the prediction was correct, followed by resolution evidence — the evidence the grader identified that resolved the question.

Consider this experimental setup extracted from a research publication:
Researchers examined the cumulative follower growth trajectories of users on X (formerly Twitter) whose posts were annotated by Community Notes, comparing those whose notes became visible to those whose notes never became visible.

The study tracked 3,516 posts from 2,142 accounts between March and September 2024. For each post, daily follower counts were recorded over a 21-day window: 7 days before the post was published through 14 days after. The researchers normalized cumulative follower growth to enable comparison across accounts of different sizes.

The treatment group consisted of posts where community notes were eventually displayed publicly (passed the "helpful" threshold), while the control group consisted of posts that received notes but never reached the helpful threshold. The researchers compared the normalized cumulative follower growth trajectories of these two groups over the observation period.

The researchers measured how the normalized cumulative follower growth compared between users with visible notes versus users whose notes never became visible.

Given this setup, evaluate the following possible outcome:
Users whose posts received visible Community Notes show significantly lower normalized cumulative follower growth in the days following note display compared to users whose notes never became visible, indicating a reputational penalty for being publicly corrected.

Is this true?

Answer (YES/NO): NO